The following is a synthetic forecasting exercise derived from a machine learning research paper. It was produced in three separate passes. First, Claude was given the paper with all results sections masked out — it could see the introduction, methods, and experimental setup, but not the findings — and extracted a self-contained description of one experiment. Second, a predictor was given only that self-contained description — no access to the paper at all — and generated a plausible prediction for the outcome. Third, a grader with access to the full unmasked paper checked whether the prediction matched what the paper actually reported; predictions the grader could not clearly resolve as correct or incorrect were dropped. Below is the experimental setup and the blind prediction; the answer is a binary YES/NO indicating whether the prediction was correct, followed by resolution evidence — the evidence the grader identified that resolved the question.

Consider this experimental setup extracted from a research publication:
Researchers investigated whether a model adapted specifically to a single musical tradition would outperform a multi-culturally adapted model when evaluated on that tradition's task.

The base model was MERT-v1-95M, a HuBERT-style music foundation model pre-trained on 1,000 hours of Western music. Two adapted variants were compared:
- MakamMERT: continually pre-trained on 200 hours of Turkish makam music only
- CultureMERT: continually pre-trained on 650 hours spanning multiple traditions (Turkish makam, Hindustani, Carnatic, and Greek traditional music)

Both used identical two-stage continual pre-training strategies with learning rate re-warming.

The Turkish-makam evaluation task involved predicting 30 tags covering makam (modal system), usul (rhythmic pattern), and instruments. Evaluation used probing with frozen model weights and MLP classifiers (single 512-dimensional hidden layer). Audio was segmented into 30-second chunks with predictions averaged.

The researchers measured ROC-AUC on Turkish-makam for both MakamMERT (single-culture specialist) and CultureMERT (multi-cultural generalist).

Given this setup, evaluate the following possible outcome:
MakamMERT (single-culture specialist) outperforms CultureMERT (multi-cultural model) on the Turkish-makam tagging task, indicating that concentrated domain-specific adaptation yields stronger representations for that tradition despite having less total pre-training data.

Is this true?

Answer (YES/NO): NO